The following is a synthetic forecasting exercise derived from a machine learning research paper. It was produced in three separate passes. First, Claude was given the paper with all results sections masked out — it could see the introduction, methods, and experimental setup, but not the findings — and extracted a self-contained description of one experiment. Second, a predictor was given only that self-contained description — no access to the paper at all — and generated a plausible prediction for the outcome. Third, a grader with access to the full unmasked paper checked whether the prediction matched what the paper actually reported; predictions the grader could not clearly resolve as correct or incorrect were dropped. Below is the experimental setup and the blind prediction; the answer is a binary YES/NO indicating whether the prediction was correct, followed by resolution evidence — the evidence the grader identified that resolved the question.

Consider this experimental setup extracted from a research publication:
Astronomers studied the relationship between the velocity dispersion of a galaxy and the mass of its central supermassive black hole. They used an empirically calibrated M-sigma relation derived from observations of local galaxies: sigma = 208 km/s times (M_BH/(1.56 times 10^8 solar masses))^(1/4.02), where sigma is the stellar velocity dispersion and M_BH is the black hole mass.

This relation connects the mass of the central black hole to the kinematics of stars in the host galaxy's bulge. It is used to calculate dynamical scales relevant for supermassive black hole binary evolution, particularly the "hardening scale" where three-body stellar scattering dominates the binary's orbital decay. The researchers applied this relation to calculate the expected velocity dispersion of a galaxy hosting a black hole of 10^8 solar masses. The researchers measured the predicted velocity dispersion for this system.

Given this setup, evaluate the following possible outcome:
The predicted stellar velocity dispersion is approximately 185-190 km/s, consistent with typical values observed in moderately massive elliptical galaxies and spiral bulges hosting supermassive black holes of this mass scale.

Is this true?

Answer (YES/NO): YES